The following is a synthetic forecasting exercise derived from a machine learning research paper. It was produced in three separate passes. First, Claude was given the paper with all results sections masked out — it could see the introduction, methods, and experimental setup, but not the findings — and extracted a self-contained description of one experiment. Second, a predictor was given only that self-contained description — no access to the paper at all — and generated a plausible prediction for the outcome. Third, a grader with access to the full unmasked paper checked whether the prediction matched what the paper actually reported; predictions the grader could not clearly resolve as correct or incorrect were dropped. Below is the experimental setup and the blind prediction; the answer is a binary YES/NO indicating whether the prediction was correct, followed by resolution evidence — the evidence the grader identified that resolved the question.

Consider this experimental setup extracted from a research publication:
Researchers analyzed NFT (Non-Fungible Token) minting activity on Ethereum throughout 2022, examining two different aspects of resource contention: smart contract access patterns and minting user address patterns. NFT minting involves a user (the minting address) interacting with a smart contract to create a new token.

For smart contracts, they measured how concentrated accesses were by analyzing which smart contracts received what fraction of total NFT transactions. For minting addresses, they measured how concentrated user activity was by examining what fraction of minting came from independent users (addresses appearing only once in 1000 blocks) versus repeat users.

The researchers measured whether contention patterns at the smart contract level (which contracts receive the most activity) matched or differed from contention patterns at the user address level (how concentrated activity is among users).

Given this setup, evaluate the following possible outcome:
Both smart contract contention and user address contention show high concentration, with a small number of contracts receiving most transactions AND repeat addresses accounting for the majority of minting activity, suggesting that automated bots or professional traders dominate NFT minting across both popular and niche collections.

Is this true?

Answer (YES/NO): NO